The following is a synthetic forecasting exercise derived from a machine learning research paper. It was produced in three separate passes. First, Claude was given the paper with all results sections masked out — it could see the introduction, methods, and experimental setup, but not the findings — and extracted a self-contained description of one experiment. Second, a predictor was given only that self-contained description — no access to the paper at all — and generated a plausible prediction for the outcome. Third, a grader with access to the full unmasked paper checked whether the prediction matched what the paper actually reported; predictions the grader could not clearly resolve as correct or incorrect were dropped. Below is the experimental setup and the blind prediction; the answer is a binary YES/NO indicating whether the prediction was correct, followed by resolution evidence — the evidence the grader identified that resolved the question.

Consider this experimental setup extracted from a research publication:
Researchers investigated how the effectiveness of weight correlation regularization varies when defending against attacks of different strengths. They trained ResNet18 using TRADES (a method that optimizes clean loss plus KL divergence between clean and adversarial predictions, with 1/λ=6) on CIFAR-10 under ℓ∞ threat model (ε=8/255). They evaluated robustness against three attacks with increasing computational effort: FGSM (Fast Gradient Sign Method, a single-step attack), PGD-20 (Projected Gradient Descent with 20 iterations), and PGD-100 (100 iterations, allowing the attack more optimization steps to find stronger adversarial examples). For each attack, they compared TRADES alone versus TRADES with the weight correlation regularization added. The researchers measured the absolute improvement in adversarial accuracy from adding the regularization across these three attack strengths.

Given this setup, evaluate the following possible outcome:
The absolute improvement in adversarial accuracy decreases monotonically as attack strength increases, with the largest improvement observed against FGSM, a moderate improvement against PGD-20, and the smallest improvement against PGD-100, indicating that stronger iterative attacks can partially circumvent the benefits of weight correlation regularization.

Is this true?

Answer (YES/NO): YES